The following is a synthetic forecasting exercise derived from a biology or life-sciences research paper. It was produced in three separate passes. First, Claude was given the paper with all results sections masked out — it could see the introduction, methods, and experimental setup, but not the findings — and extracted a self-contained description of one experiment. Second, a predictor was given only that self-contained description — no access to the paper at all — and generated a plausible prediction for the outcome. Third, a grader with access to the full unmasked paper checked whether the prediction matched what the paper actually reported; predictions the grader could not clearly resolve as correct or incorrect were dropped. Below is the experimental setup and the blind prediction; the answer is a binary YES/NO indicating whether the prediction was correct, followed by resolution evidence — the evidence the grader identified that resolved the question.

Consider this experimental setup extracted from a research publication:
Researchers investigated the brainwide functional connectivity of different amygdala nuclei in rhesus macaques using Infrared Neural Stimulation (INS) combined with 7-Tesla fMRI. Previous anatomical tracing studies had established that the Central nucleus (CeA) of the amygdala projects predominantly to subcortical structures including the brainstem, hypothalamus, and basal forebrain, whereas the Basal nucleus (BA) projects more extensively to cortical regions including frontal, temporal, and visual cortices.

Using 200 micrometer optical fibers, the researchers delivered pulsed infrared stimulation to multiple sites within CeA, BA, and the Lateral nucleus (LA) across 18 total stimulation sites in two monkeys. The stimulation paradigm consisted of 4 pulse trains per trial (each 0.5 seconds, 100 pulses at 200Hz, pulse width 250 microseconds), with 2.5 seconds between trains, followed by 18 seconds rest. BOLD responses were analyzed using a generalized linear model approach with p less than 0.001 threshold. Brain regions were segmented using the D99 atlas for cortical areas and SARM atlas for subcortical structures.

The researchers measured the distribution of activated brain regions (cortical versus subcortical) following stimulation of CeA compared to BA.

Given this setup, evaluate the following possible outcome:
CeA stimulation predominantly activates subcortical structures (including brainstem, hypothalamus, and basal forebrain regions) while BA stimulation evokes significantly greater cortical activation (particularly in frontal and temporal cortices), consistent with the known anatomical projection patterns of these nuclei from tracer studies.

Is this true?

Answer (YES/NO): NO